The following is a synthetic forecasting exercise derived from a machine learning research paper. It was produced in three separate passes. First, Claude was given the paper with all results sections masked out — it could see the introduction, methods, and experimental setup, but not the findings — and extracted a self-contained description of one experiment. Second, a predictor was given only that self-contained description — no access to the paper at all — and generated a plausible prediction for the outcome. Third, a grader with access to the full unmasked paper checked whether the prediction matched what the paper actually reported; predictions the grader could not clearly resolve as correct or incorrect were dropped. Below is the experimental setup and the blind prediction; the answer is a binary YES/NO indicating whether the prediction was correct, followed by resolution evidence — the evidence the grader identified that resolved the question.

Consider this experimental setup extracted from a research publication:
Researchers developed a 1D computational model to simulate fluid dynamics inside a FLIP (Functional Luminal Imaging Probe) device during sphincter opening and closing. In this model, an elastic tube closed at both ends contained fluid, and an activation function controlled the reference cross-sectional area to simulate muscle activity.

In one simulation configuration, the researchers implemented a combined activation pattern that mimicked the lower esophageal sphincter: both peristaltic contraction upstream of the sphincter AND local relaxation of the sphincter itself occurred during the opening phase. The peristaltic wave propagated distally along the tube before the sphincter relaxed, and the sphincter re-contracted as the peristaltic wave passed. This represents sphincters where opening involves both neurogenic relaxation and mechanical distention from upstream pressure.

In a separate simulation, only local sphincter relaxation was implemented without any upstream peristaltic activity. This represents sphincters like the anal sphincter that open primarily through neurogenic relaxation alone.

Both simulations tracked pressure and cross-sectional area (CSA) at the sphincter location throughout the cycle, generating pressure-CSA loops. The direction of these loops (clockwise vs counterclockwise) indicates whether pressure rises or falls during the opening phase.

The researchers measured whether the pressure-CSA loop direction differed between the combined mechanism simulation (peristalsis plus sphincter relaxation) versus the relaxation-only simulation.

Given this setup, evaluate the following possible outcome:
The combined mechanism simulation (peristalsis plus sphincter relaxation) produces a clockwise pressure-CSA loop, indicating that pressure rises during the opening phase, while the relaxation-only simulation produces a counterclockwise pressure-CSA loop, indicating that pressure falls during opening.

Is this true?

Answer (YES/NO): YES